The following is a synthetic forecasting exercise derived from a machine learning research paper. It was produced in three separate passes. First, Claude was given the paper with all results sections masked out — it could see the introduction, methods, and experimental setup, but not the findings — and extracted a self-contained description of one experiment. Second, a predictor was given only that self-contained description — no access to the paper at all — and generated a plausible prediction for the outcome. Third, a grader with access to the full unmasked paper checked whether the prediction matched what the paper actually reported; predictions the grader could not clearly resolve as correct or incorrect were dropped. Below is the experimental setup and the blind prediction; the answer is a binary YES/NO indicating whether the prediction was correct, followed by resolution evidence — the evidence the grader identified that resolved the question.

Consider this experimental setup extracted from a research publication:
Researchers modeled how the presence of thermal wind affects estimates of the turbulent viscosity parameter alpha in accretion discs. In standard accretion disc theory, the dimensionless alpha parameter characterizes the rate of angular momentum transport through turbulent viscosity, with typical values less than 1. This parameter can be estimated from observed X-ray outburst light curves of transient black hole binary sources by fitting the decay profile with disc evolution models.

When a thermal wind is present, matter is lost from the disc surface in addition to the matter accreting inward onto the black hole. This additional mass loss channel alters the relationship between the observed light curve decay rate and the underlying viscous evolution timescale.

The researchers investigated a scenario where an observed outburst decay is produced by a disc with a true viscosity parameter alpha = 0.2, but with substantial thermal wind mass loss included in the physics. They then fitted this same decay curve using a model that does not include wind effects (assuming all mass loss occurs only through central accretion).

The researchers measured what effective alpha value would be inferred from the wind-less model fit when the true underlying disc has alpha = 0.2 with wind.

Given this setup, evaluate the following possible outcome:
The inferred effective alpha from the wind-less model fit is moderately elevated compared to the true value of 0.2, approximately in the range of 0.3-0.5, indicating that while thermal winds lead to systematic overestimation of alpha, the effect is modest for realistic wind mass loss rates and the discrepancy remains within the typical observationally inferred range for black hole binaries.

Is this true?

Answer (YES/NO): NO